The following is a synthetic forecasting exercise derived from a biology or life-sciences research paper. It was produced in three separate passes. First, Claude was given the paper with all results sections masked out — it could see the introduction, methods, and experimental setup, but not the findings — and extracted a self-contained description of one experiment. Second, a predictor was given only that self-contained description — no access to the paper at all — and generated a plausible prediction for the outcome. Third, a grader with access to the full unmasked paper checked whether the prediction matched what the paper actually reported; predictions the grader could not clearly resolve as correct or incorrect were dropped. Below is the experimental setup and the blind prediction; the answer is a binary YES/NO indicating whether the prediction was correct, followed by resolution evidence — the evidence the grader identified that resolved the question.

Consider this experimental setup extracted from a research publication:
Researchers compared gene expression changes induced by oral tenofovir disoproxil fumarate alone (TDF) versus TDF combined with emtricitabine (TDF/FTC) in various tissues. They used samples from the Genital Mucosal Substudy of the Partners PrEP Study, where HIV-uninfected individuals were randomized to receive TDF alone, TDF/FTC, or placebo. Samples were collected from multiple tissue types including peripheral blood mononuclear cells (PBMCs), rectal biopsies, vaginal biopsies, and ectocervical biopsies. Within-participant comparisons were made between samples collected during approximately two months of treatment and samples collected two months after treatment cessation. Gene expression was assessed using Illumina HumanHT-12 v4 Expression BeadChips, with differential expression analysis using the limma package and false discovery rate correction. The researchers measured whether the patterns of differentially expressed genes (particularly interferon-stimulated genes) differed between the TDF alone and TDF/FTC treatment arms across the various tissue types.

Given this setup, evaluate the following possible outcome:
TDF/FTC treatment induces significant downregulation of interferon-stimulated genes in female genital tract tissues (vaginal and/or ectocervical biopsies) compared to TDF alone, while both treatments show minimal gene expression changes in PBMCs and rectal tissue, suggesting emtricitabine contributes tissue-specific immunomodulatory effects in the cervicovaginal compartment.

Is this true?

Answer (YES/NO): NO